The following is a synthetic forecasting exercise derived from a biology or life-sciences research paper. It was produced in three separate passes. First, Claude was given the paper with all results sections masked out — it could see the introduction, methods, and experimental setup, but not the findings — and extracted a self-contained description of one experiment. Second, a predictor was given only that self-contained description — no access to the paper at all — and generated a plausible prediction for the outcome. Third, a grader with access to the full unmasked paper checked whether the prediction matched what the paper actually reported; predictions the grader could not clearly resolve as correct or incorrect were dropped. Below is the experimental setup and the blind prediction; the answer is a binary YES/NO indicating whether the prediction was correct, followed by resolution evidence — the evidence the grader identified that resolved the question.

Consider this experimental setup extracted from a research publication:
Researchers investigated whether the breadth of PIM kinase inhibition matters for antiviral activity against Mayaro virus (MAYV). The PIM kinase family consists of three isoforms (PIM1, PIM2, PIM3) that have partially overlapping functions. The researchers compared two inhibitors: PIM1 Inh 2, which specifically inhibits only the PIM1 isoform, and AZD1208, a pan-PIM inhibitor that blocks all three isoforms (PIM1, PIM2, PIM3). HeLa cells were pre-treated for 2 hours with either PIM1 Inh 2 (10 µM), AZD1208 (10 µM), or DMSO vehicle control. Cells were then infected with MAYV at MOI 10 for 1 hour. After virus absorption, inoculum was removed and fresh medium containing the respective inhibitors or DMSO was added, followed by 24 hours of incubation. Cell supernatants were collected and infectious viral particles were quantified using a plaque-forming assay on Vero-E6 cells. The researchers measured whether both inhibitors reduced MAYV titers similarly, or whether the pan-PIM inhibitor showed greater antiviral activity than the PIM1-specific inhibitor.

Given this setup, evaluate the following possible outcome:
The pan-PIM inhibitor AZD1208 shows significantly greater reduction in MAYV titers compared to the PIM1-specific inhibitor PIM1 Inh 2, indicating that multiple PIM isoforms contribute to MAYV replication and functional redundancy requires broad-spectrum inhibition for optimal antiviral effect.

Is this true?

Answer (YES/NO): NO